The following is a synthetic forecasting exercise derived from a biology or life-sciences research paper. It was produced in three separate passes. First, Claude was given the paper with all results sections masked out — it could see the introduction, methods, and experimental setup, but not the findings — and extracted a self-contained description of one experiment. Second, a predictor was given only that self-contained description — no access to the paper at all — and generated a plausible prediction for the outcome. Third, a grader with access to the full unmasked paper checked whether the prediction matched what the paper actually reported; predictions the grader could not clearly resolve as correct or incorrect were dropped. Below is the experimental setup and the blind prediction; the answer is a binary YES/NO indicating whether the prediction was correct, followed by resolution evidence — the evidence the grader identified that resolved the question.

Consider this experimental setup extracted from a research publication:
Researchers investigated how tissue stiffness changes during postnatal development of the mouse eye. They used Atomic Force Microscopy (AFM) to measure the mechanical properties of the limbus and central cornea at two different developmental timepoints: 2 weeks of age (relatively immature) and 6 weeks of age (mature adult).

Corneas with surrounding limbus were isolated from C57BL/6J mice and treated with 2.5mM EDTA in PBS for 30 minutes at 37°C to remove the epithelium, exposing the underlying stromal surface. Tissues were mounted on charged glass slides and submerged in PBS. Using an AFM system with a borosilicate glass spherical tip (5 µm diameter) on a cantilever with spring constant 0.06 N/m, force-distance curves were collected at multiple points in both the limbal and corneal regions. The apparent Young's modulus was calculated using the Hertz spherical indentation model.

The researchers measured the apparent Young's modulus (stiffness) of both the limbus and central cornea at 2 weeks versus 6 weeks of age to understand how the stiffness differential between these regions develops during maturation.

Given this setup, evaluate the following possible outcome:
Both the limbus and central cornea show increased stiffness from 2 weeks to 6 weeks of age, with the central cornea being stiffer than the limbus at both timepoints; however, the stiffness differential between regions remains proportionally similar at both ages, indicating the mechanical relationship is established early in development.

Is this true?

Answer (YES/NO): NO